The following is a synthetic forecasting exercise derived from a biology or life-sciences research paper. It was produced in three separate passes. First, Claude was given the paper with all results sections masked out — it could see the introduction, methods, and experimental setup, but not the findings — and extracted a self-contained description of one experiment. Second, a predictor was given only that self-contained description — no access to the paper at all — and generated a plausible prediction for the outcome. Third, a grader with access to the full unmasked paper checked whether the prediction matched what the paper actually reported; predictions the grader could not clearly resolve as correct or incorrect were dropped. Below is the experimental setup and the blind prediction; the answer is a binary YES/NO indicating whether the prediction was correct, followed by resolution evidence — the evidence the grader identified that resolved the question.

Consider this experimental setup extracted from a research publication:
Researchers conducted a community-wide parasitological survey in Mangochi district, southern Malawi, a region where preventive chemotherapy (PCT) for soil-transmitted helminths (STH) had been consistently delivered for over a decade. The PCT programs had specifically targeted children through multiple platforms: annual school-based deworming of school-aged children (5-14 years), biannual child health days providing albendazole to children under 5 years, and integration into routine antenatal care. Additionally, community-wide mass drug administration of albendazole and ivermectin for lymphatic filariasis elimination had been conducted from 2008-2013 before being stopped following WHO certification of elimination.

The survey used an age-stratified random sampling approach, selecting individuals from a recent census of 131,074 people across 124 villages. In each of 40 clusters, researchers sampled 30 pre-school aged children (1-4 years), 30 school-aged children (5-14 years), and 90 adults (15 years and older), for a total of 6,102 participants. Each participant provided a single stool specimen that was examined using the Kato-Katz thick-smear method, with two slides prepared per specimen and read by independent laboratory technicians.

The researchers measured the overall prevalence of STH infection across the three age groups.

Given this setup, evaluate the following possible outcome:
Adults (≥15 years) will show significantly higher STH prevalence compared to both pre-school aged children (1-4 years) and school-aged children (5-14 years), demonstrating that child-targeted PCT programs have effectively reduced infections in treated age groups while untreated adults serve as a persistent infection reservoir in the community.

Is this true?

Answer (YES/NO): YES